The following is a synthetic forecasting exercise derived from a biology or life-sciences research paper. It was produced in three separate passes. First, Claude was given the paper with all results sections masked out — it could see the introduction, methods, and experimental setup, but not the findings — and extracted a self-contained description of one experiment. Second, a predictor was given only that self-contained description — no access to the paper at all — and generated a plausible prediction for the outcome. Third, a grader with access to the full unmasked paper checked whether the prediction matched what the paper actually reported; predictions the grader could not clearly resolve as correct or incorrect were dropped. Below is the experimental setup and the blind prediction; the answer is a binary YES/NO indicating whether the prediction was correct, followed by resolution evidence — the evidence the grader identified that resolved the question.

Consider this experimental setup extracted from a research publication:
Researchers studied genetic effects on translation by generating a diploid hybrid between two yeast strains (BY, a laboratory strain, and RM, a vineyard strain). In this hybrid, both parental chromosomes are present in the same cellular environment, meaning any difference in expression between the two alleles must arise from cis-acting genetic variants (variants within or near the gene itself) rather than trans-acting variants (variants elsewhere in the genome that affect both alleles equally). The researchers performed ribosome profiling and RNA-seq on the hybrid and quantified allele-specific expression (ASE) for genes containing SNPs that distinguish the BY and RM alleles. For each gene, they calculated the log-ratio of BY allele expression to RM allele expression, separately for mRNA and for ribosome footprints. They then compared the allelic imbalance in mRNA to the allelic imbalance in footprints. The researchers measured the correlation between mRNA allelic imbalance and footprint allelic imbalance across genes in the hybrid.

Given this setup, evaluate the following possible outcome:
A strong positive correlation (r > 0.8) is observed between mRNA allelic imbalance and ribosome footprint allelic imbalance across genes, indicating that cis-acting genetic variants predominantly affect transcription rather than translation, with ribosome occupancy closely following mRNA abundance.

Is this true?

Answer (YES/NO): NO